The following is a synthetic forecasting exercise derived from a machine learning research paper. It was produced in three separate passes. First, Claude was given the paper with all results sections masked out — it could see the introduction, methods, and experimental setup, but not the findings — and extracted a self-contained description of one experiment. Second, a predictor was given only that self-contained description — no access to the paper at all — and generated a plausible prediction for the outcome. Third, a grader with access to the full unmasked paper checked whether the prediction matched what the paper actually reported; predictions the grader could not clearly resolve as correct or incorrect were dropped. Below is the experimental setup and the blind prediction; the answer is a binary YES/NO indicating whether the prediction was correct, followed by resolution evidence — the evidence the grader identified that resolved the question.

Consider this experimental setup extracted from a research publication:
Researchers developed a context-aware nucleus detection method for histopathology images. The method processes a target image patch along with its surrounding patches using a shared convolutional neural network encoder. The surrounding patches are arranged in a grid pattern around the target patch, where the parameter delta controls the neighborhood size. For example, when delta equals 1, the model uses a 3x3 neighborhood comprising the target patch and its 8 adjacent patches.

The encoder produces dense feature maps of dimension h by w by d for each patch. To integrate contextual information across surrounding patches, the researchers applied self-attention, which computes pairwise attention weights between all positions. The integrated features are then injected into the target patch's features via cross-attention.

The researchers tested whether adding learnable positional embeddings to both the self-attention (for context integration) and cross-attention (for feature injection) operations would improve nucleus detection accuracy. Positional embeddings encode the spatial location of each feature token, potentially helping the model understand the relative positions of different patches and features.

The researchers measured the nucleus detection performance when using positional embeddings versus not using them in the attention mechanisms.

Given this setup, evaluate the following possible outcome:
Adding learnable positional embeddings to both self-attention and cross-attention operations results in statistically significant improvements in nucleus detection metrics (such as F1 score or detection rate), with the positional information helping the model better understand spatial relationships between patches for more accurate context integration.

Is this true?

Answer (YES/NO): NO